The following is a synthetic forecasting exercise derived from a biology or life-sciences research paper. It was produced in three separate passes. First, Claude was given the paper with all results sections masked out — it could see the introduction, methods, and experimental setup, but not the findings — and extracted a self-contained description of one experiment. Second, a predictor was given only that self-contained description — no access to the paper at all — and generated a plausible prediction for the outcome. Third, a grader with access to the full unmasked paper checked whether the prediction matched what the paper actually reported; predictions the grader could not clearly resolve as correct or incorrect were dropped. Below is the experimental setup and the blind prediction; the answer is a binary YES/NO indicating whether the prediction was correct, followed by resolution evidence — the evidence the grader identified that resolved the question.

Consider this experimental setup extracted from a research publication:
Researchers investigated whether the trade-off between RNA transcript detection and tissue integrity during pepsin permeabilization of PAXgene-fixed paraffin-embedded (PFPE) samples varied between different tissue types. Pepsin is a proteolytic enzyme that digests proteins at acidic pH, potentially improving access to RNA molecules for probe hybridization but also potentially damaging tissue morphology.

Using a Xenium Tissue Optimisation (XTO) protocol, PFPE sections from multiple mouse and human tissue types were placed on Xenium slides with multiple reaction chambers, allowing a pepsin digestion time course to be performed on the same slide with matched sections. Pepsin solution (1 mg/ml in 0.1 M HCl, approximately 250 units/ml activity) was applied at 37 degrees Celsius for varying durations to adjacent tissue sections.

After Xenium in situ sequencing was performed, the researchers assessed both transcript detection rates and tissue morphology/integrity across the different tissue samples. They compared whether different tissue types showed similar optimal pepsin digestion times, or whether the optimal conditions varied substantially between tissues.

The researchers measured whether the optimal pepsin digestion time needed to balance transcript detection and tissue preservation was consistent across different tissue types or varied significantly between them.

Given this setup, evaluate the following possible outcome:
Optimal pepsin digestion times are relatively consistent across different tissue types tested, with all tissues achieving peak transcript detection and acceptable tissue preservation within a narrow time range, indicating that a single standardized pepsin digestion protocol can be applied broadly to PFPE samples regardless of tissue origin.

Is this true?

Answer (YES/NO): NO